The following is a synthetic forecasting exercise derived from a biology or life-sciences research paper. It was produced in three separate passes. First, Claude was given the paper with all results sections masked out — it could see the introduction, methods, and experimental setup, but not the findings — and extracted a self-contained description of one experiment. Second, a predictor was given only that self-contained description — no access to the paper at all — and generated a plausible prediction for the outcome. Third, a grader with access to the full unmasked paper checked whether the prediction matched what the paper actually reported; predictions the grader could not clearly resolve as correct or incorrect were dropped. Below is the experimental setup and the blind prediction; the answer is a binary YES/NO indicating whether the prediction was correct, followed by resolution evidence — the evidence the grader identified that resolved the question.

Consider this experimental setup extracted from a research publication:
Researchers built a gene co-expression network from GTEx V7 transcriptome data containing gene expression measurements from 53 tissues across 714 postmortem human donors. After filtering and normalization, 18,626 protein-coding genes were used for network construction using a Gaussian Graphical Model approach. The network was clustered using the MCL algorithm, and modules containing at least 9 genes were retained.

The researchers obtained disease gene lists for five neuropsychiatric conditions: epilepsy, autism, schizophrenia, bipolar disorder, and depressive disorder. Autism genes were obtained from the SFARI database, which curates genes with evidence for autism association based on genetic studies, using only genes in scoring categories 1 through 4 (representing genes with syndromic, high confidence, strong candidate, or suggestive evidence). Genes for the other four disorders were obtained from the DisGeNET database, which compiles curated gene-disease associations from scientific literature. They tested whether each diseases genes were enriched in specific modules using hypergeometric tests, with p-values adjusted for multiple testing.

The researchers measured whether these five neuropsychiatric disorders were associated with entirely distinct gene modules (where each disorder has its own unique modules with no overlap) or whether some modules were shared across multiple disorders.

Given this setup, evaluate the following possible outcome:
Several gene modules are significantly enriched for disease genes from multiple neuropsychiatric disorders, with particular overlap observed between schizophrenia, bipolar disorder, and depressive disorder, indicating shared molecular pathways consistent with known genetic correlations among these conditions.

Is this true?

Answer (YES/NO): YES